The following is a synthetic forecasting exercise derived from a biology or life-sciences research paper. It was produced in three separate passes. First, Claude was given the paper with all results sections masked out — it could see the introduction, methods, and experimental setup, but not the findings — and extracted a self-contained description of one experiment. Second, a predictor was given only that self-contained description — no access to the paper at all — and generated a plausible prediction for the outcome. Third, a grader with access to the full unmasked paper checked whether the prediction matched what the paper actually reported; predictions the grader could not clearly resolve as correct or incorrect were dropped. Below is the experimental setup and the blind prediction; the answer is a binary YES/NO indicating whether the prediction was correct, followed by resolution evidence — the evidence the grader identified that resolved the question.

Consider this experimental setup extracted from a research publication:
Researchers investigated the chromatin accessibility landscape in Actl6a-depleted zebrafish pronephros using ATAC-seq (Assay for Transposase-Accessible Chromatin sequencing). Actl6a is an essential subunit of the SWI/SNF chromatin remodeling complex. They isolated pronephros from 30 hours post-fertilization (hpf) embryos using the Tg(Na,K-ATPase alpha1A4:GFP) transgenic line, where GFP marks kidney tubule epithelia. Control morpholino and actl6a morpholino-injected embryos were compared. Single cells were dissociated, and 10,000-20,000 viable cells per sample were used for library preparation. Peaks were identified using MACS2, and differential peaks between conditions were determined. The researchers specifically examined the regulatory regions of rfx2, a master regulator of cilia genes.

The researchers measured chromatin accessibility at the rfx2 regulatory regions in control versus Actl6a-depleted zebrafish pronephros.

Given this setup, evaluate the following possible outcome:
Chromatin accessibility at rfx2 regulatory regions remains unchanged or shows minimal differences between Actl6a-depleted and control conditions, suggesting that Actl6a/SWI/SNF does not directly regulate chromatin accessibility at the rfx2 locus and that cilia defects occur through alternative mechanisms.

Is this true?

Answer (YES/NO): NO